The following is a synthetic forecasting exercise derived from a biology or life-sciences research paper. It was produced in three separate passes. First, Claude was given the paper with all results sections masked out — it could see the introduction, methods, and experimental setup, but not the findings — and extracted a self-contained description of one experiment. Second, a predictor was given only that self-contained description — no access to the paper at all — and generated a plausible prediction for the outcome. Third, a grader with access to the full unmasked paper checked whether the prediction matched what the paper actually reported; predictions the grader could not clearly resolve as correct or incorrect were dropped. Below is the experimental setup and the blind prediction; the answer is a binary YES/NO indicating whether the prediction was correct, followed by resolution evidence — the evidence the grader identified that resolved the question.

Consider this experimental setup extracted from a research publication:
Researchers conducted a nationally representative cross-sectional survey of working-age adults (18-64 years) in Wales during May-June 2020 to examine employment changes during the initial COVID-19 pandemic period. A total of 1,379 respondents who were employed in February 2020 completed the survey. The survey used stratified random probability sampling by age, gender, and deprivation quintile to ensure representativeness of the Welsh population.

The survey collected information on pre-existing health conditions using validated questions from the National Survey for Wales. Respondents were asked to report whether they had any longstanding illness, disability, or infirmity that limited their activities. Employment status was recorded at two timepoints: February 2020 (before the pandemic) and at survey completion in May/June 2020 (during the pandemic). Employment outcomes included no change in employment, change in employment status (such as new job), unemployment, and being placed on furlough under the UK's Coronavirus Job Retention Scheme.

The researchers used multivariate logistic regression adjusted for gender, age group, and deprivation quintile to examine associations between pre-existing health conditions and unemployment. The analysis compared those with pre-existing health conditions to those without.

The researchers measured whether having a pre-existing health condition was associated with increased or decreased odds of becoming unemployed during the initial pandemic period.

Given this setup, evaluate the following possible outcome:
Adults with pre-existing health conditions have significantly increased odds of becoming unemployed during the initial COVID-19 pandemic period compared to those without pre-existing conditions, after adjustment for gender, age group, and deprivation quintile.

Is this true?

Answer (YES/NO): NO